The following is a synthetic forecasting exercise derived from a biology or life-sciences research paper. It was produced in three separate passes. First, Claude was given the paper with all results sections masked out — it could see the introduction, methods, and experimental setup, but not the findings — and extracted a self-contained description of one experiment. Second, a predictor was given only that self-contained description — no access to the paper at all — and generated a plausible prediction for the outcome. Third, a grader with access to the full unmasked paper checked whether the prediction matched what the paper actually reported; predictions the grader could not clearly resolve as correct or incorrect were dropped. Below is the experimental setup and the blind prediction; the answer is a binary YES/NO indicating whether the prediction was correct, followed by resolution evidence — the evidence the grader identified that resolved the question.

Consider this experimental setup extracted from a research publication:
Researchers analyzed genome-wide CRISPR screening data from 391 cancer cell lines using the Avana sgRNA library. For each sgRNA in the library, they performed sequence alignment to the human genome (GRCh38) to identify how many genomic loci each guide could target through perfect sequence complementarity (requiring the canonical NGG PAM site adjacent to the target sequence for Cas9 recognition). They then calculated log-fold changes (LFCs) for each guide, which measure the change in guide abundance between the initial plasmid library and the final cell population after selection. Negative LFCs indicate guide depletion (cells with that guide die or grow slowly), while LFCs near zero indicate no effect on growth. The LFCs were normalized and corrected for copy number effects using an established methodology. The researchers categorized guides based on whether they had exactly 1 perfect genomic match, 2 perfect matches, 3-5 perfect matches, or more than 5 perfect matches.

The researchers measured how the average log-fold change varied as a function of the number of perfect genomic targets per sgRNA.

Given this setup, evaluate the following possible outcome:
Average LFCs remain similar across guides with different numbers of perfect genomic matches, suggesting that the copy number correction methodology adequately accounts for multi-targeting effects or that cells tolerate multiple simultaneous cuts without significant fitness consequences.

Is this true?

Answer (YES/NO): NO